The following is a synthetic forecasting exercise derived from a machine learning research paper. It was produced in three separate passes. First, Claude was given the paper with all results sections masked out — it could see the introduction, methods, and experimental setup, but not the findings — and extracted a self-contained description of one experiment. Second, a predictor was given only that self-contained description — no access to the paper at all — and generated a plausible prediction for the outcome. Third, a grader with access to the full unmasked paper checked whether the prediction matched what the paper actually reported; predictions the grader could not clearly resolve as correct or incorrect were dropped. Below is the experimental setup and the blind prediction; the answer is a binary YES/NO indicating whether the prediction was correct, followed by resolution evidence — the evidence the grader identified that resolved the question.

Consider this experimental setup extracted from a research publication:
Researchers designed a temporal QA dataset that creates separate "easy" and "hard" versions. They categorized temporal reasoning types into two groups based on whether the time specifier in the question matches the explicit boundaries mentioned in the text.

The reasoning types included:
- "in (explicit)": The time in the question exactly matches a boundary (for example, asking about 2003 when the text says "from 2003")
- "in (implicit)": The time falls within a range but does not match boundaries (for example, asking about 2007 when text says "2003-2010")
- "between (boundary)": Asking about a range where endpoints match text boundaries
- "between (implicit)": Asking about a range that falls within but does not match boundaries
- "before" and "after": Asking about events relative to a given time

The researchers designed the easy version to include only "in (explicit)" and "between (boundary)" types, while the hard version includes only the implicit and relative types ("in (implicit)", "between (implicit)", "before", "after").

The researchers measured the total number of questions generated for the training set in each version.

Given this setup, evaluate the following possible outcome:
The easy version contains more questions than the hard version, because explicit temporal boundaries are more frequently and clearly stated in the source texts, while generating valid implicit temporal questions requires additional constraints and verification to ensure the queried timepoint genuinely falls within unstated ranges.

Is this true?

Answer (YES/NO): NO